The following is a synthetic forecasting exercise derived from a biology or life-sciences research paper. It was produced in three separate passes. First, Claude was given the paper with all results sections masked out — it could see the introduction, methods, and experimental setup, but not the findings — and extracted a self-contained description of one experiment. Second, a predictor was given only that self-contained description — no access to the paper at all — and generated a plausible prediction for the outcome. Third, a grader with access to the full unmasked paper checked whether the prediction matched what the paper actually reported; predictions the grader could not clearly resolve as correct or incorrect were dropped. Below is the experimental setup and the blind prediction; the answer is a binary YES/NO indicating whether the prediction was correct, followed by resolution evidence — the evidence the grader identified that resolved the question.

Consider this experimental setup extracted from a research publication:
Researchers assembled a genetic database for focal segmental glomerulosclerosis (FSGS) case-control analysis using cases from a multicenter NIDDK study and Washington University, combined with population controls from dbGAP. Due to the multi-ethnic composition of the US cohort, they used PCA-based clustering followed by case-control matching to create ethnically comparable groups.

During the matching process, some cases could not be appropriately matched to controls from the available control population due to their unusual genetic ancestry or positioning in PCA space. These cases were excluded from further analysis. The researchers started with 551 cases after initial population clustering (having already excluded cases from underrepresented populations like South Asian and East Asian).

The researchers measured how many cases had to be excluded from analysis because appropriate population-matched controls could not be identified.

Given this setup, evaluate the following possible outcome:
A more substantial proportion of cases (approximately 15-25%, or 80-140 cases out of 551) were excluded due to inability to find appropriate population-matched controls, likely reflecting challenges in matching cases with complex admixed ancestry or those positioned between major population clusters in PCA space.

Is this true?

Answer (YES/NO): NO